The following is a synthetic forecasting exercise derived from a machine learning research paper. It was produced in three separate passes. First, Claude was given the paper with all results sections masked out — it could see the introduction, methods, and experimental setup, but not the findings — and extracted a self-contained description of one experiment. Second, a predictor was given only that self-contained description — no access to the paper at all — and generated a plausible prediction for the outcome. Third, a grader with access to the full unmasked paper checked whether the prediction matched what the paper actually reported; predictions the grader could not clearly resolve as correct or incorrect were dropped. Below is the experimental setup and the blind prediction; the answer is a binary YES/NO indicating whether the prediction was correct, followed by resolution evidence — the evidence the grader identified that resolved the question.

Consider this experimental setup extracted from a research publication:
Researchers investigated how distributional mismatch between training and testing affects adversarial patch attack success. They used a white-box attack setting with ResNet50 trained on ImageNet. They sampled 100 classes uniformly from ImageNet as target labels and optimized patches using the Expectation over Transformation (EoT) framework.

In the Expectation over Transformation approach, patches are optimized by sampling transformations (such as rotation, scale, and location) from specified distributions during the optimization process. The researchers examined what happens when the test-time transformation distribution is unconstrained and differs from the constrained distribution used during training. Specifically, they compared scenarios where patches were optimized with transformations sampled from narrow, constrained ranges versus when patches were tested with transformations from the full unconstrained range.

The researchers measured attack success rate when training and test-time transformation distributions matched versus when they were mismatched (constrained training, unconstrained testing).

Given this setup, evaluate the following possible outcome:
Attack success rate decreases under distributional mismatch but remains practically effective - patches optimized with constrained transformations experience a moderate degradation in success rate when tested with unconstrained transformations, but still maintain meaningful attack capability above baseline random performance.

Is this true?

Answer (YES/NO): NO